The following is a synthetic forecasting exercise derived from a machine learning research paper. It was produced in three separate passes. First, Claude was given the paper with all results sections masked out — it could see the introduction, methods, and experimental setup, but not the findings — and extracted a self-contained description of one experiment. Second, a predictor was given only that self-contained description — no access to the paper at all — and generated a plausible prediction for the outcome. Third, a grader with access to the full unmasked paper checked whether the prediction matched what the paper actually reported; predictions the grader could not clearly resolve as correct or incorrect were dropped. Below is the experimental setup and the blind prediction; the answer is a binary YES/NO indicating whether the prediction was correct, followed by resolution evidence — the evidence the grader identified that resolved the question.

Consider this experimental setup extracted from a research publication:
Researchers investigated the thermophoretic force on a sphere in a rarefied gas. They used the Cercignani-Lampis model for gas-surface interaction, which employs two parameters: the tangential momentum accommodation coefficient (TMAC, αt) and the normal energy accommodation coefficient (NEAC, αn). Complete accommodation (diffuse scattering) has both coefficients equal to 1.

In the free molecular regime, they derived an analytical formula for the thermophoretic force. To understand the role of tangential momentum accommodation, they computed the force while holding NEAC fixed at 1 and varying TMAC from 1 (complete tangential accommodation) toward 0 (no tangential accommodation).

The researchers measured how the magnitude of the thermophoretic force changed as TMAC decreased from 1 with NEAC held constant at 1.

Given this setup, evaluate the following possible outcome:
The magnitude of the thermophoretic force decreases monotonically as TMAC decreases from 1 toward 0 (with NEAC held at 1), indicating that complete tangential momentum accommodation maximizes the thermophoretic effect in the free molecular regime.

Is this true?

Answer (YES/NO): YES